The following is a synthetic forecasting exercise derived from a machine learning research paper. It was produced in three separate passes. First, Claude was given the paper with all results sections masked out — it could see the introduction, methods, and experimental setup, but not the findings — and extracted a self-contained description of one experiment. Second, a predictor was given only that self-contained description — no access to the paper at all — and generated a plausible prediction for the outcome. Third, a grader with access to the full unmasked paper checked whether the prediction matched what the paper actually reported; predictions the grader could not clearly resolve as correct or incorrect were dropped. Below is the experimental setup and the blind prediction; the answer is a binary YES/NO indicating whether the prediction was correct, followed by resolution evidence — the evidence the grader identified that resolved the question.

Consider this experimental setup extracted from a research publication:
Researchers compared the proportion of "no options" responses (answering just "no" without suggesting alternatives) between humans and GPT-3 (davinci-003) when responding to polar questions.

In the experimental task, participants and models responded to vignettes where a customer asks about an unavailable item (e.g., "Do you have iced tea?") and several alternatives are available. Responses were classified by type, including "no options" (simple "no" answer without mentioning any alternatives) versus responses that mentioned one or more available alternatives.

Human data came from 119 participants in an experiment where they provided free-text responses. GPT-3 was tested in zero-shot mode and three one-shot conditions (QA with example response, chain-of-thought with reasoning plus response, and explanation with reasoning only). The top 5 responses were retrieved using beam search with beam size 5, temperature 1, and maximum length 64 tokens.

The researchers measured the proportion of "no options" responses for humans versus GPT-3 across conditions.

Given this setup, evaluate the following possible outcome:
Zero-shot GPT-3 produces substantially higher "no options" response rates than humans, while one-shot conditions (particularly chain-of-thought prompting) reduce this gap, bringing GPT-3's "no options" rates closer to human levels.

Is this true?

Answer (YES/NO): NO